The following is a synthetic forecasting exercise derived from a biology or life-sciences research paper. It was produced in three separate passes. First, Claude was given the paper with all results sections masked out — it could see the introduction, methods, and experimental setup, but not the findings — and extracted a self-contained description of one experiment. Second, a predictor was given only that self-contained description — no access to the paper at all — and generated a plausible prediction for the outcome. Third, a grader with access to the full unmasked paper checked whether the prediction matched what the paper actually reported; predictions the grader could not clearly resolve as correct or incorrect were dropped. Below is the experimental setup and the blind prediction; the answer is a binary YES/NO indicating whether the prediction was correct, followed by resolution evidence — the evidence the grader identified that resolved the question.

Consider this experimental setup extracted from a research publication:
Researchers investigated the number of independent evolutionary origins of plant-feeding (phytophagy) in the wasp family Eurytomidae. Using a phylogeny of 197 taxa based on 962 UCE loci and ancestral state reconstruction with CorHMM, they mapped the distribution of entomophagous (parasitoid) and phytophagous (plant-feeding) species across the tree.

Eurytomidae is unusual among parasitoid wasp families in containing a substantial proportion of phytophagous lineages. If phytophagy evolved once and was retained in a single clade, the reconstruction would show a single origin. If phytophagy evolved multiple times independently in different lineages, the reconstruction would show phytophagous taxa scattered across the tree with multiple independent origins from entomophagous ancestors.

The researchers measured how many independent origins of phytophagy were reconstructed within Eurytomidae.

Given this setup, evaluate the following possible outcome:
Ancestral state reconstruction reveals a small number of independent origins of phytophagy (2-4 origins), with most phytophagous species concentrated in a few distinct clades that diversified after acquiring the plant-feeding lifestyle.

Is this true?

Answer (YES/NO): NO